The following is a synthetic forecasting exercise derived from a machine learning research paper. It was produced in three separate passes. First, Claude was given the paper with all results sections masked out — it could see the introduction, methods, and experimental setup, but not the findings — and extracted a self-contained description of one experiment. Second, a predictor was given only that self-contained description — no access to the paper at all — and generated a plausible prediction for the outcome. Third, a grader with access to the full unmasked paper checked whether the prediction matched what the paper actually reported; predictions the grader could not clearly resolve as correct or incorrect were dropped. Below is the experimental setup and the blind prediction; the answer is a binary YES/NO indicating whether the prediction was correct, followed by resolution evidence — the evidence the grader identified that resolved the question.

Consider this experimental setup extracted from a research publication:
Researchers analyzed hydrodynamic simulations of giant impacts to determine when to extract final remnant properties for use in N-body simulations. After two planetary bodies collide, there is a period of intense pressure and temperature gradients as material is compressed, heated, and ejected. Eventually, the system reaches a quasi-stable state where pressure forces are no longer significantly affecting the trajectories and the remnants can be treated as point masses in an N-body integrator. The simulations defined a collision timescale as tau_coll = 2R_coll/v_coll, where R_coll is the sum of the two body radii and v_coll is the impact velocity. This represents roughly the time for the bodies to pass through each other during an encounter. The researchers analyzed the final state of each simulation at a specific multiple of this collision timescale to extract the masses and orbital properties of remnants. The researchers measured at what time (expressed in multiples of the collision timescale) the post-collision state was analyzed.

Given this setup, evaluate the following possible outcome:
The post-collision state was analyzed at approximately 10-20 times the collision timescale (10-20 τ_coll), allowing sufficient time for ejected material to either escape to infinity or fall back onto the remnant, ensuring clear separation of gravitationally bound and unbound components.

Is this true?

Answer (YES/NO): NO